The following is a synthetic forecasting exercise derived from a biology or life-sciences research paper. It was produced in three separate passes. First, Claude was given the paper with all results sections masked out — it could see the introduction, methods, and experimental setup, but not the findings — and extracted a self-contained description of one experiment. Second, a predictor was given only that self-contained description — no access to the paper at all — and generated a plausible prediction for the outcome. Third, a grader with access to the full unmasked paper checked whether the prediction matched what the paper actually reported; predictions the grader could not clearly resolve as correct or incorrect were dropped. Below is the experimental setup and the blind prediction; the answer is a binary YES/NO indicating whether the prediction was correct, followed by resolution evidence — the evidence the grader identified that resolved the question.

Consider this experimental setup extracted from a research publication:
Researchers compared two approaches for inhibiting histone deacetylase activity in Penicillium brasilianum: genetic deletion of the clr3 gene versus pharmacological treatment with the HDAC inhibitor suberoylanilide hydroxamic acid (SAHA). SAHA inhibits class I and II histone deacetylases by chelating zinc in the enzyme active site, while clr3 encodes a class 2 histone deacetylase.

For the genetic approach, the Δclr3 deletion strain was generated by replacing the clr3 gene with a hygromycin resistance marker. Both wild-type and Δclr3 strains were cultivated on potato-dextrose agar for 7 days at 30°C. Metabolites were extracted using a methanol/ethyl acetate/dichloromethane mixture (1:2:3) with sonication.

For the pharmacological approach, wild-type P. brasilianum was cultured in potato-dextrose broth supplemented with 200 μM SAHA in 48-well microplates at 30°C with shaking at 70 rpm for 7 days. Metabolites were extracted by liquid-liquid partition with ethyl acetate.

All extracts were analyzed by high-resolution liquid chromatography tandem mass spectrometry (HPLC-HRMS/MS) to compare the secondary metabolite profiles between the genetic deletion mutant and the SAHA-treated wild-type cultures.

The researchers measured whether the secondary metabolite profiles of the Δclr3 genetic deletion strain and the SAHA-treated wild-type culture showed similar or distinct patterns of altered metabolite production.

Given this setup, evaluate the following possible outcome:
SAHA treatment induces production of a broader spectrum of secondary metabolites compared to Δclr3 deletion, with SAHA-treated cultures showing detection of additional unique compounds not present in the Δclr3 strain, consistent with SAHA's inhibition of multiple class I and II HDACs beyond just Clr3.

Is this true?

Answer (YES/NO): NO